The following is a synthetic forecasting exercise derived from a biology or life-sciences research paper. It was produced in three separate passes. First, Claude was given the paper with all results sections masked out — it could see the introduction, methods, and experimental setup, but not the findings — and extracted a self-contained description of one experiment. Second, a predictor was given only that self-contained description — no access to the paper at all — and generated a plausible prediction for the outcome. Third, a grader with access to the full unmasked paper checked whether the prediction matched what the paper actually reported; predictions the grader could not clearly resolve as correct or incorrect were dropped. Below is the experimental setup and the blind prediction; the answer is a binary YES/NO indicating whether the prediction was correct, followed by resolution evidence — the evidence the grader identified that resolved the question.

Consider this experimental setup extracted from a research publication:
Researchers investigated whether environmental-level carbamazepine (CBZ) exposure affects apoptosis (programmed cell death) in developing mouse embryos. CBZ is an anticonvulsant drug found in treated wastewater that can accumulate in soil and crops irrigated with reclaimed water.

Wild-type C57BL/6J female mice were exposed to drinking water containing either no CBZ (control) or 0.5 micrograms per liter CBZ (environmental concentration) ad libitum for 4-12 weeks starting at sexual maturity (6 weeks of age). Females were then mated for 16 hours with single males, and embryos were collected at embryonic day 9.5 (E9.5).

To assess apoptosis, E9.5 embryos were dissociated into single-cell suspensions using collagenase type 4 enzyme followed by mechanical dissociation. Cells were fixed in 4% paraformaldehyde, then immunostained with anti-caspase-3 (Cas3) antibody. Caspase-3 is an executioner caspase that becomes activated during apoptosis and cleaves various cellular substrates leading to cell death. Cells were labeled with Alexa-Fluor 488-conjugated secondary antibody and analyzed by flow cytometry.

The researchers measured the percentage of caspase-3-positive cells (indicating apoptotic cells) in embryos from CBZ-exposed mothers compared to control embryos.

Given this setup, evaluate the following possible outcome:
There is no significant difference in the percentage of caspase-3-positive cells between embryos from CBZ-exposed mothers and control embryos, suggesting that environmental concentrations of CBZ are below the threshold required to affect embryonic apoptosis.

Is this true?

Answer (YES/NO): YES